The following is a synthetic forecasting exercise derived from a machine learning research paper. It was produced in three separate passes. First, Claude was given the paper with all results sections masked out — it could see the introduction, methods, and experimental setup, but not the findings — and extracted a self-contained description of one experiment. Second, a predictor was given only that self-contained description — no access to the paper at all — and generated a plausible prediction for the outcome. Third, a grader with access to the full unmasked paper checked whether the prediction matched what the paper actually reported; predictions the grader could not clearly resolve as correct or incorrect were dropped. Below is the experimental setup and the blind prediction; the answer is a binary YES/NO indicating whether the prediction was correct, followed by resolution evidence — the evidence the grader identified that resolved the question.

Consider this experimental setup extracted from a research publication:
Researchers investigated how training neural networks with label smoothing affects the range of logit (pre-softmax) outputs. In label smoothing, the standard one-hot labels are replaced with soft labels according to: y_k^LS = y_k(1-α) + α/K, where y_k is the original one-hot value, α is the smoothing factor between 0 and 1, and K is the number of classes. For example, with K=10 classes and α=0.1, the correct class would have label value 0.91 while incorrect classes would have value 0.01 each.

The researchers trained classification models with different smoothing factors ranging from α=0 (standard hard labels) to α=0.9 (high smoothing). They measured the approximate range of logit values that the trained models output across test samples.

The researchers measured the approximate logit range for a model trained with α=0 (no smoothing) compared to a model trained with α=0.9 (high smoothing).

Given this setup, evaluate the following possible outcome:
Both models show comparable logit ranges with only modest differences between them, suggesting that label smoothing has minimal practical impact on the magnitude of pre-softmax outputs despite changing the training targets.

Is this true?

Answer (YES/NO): NO